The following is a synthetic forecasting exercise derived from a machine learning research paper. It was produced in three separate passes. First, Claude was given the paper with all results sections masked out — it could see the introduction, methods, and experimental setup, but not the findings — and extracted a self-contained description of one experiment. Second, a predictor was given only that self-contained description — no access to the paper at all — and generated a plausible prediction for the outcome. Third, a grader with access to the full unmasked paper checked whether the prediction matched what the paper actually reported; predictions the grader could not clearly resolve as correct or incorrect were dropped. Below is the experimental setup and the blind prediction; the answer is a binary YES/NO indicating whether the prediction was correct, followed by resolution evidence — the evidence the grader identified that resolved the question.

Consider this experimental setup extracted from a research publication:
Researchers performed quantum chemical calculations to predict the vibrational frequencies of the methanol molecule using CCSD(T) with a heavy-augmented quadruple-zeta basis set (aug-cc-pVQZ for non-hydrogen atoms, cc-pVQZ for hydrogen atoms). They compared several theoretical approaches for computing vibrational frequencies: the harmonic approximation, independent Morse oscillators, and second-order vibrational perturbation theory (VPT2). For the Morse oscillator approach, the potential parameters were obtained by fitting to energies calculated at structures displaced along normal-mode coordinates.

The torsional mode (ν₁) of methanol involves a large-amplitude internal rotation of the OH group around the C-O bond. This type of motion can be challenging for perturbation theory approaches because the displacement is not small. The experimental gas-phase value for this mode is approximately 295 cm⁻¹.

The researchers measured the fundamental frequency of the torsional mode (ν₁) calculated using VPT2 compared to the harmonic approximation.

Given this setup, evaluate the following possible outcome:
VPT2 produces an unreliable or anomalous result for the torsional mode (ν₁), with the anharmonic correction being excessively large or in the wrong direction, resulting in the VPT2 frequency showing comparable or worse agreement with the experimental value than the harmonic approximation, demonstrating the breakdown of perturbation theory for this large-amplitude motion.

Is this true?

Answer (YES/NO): YES